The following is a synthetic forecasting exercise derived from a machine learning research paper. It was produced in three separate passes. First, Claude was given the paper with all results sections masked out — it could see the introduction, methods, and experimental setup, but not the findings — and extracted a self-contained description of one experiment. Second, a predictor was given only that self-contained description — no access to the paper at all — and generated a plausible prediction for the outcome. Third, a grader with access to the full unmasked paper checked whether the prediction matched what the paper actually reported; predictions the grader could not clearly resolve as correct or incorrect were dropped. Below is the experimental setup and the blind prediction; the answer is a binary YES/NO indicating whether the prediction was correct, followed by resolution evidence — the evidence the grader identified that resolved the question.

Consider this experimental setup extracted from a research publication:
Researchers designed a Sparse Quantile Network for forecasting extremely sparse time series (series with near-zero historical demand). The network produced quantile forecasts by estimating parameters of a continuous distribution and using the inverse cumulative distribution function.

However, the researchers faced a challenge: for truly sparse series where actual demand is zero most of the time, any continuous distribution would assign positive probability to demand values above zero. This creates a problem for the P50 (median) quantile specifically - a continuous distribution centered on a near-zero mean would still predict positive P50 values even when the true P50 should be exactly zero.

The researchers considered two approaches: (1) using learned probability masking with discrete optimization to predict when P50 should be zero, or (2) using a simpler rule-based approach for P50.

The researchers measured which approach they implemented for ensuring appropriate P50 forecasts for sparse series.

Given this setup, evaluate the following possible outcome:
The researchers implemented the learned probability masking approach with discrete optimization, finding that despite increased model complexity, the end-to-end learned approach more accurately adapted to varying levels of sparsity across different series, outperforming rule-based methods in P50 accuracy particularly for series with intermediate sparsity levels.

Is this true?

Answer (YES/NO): NO